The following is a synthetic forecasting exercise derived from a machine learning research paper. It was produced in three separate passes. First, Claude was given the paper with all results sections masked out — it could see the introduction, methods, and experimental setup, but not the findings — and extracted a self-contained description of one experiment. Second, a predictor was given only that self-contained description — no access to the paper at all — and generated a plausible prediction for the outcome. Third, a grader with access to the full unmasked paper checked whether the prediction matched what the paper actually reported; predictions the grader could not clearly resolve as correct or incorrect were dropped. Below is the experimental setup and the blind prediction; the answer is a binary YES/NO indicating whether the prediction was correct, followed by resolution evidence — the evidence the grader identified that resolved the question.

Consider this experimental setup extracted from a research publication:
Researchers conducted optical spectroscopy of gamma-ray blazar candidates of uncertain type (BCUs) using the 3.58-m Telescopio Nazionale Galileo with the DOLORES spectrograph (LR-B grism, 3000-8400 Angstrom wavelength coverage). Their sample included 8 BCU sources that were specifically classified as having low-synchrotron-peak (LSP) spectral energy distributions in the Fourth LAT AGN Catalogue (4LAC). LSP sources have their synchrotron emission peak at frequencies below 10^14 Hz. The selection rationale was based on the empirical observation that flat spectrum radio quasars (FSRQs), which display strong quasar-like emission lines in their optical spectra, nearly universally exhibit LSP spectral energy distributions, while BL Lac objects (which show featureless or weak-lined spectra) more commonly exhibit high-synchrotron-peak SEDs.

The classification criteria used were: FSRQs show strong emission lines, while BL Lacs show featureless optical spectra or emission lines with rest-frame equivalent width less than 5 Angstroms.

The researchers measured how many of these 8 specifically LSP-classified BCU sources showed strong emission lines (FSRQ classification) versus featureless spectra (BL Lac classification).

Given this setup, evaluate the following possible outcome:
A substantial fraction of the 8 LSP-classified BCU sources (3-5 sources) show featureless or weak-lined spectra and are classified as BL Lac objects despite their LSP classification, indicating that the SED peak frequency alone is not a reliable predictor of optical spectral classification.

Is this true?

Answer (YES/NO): YES